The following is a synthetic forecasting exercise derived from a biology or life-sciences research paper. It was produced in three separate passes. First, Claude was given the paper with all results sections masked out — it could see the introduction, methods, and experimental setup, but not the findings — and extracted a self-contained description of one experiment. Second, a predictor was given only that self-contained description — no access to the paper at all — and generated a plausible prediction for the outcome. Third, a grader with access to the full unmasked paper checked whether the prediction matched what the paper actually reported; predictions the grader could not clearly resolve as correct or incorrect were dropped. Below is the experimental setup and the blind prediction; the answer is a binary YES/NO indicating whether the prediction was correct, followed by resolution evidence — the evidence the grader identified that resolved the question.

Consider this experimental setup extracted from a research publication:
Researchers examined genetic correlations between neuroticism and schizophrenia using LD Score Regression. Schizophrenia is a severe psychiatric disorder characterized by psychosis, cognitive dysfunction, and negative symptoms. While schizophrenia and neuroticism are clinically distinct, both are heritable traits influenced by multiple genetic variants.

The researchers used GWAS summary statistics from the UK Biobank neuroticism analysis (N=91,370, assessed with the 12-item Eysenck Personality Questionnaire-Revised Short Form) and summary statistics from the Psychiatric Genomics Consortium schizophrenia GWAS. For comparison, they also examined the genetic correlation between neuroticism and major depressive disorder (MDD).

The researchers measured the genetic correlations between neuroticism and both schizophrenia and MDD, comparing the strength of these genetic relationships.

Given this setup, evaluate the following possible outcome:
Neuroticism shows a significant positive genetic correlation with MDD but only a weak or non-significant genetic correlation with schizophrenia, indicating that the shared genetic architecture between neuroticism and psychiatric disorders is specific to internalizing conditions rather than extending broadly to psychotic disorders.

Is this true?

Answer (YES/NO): NO